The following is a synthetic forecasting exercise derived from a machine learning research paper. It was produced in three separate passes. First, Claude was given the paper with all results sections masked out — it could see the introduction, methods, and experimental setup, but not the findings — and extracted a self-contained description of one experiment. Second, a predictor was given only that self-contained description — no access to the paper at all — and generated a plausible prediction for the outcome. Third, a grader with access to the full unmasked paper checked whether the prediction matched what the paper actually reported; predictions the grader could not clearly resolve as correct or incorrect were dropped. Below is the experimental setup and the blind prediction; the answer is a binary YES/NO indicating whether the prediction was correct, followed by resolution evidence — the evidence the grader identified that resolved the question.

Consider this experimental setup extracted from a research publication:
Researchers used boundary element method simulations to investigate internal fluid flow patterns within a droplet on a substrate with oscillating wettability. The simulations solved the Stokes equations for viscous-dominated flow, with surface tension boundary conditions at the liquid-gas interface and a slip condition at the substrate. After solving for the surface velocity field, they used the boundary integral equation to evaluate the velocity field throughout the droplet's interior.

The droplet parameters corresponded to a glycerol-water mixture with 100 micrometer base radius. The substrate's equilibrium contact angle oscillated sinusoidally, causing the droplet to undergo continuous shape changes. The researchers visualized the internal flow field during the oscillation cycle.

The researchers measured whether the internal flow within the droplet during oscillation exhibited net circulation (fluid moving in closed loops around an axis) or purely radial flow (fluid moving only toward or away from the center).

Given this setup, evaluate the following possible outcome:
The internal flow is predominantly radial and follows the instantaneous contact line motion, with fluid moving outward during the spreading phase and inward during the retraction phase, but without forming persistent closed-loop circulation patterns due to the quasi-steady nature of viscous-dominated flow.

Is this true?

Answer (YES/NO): NO